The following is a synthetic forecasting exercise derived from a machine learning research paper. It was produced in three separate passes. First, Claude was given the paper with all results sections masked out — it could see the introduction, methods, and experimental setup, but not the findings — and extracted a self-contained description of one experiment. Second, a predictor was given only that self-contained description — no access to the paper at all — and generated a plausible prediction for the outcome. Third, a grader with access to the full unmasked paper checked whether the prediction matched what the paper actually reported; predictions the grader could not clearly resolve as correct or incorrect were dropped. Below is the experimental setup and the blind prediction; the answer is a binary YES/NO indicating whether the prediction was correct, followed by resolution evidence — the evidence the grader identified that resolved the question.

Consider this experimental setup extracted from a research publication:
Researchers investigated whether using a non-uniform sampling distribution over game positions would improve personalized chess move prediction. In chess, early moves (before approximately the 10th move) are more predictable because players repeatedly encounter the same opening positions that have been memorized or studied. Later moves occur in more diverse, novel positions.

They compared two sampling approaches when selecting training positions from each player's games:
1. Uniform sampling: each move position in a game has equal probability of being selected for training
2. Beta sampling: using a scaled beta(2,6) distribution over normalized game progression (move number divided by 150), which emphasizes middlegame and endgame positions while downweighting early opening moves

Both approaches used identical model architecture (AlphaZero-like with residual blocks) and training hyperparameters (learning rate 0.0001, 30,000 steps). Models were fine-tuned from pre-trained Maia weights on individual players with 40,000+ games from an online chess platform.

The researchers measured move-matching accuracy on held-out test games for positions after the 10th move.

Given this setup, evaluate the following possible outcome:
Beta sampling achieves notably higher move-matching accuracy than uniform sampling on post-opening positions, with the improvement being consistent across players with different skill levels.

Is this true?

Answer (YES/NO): NO